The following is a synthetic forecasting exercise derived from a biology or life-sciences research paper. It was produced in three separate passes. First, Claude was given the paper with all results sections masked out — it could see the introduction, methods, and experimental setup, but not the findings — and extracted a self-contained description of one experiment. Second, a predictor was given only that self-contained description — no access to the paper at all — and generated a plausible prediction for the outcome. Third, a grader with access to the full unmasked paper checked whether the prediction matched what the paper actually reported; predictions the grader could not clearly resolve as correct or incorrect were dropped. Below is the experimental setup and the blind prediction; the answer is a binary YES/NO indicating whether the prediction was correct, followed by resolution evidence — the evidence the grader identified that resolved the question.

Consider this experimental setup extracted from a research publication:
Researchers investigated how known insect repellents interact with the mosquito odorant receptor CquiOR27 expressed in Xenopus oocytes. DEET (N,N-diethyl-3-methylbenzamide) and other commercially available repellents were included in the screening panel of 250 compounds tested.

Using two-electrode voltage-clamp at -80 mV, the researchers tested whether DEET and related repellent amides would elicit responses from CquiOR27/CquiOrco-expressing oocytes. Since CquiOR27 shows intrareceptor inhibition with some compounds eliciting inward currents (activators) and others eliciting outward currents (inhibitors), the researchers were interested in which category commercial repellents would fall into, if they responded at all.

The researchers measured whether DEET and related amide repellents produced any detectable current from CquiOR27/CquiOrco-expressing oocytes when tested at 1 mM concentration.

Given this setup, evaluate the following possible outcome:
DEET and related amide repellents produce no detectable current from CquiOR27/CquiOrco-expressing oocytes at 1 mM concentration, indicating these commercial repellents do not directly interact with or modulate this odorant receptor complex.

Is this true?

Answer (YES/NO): YES